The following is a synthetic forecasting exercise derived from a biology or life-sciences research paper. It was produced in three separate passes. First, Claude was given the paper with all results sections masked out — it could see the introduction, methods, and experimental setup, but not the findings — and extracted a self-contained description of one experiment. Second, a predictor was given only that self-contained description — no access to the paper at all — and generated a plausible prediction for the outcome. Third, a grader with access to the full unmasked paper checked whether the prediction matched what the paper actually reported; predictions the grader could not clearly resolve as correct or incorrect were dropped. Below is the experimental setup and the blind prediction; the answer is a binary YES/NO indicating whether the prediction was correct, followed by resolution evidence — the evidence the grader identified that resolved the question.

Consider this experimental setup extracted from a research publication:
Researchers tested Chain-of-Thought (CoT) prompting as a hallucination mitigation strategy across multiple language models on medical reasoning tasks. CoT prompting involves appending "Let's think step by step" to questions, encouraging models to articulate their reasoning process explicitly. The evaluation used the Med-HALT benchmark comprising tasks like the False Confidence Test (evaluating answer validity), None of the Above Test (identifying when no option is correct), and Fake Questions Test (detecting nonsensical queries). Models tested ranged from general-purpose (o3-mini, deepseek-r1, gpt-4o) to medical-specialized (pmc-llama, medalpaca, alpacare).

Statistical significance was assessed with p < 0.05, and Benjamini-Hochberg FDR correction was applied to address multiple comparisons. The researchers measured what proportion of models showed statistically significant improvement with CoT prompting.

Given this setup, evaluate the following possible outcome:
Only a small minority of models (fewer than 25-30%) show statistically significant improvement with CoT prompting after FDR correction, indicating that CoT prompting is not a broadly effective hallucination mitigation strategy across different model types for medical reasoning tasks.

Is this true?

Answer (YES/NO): NO